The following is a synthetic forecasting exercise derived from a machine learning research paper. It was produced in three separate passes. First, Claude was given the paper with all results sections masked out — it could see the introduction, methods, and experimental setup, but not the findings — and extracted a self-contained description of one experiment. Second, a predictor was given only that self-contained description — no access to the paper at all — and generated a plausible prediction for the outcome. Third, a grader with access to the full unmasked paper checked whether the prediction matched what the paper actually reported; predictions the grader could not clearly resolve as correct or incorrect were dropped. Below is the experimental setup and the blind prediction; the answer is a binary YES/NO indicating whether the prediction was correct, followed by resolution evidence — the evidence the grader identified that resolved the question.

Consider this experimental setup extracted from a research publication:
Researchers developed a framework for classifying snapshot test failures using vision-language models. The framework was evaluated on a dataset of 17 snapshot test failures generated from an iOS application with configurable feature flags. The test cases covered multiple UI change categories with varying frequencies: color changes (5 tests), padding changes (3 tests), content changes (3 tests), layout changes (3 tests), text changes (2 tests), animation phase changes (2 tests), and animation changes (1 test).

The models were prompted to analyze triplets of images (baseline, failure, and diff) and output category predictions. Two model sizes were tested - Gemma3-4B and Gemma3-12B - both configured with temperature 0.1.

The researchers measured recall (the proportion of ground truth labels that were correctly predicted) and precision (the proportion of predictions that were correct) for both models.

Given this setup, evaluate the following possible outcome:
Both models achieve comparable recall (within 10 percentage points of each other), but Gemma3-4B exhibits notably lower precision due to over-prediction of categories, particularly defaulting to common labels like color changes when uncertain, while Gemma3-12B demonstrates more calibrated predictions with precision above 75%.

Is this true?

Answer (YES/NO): NO